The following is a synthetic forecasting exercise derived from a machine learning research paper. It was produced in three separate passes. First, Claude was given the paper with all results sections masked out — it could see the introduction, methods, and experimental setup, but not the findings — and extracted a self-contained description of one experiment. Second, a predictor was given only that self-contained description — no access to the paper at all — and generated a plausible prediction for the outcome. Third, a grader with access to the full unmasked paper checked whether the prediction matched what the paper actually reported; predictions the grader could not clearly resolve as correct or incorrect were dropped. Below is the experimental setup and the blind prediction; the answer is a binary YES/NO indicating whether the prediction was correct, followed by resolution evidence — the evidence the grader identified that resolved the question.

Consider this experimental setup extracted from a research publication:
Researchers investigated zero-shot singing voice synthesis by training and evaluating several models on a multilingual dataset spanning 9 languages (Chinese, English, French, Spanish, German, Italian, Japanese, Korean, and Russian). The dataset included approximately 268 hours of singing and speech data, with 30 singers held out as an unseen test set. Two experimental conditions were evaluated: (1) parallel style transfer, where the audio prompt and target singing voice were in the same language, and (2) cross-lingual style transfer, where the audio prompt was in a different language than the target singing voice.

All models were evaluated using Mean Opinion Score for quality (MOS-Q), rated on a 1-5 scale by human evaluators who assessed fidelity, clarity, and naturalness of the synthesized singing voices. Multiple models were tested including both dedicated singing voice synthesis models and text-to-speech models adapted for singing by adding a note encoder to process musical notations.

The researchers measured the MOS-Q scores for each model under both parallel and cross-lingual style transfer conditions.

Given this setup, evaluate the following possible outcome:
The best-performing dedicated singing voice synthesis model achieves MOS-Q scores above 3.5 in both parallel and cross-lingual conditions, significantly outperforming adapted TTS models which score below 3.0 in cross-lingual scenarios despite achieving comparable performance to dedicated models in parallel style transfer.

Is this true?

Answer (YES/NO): NO